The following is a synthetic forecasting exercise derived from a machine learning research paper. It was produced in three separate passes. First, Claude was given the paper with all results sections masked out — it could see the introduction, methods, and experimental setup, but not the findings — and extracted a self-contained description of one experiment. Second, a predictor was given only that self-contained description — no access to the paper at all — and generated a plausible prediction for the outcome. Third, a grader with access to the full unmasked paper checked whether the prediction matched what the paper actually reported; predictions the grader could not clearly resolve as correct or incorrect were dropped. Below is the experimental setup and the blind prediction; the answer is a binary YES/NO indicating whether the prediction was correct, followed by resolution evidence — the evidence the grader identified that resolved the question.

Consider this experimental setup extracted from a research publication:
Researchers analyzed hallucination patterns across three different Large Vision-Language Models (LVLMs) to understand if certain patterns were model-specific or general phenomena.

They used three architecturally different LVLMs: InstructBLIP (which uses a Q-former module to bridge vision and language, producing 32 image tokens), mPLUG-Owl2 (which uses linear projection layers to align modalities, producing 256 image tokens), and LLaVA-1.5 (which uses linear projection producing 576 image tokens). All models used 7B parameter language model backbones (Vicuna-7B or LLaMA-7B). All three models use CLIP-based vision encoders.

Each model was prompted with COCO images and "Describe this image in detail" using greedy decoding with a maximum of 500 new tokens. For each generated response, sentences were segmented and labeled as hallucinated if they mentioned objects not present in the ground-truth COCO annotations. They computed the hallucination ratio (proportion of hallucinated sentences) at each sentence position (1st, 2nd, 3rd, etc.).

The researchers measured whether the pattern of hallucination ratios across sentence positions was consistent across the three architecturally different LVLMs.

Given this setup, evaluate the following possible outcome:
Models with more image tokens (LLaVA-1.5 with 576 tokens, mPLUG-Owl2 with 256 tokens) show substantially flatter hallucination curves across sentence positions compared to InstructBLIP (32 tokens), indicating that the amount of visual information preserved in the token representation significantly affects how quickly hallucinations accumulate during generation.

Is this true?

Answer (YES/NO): NO